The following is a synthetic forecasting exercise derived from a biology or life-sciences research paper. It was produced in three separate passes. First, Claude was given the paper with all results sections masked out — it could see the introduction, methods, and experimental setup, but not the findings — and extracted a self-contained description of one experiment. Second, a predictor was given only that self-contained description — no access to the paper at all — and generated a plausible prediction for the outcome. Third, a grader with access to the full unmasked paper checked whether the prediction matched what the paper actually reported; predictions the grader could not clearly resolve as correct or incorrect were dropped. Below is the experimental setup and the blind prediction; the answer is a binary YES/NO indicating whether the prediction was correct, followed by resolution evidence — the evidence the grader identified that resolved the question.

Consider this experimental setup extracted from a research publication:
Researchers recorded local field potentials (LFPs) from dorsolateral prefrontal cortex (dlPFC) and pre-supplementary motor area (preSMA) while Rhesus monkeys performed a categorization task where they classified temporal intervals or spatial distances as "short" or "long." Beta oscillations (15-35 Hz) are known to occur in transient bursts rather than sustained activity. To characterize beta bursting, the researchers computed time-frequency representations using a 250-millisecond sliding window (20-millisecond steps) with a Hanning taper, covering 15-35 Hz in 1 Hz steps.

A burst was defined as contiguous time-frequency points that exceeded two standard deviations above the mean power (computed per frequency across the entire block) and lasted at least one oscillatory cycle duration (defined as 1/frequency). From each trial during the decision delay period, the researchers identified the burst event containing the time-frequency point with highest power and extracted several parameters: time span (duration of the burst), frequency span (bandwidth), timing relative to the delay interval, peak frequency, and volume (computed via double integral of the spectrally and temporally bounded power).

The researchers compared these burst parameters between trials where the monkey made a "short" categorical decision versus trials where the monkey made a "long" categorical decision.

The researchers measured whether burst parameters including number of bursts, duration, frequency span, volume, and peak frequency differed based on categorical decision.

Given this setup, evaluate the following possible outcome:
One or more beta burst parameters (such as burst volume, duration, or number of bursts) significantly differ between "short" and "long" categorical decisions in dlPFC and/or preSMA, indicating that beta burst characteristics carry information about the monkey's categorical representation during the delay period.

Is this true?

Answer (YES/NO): YES